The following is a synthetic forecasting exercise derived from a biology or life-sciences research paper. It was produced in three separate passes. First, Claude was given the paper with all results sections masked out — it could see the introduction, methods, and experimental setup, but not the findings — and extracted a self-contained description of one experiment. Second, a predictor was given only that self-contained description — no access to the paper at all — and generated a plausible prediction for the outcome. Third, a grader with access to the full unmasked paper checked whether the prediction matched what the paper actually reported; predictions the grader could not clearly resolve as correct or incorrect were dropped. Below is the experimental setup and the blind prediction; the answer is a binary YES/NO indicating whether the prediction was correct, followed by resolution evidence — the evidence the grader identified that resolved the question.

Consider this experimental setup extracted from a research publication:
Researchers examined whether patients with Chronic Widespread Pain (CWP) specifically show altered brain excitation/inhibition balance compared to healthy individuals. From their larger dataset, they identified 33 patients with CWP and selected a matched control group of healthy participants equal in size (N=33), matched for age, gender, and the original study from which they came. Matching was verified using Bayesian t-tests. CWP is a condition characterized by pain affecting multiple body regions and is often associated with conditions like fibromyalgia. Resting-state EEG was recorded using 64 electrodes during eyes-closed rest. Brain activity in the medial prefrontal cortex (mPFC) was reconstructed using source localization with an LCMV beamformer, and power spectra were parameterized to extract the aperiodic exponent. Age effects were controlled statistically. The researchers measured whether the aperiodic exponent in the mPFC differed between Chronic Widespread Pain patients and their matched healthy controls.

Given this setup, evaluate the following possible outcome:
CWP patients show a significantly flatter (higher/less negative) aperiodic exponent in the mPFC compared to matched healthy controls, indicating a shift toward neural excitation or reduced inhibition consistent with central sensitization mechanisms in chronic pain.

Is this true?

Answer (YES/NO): NO